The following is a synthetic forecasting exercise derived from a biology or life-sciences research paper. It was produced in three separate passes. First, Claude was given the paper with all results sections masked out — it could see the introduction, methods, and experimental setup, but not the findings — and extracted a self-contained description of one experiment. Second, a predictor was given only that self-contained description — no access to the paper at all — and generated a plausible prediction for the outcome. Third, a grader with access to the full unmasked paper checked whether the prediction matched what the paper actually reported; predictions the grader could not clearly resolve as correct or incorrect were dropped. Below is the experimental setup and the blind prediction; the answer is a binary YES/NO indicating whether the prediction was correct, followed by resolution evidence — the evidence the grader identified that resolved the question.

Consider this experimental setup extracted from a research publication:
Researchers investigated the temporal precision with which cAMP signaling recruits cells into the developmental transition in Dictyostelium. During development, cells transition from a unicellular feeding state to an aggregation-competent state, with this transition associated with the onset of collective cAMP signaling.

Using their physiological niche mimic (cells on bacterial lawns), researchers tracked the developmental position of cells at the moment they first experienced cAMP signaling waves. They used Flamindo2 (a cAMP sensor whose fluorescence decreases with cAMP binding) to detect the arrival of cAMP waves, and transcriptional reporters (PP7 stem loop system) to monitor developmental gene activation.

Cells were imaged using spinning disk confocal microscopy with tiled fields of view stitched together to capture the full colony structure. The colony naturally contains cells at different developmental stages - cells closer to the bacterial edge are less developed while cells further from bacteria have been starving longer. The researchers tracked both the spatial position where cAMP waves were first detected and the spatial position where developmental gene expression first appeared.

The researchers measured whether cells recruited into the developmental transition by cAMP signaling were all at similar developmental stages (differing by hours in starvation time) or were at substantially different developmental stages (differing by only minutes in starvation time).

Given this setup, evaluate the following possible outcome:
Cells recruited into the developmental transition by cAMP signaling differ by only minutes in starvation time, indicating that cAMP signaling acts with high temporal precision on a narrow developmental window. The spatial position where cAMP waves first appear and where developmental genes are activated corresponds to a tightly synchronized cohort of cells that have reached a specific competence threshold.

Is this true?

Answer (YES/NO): NO